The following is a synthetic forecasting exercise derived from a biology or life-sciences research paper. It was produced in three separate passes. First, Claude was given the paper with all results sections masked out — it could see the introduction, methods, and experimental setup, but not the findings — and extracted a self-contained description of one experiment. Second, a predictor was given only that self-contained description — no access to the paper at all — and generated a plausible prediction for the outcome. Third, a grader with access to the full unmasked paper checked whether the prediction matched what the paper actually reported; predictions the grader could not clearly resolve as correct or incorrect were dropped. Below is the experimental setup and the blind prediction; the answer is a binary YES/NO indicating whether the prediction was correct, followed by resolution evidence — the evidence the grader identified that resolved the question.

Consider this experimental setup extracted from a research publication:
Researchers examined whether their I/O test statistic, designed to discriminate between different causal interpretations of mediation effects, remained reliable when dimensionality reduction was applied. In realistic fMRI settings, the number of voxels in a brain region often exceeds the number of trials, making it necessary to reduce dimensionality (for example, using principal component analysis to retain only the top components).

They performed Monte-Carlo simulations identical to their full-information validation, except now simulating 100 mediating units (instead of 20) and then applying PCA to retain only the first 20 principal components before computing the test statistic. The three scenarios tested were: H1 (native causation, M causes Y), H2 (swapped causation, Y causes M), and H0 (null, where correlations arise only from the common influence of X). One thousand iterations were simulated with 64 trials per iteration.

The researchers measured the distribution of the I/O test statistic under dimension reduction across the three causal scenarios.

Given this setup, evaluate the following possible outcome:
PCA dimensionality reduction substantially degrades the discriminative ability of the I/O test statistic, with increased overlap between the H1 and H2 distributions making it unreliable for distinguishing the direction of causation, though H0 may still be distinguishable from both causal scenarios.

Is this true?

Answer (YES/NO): NO